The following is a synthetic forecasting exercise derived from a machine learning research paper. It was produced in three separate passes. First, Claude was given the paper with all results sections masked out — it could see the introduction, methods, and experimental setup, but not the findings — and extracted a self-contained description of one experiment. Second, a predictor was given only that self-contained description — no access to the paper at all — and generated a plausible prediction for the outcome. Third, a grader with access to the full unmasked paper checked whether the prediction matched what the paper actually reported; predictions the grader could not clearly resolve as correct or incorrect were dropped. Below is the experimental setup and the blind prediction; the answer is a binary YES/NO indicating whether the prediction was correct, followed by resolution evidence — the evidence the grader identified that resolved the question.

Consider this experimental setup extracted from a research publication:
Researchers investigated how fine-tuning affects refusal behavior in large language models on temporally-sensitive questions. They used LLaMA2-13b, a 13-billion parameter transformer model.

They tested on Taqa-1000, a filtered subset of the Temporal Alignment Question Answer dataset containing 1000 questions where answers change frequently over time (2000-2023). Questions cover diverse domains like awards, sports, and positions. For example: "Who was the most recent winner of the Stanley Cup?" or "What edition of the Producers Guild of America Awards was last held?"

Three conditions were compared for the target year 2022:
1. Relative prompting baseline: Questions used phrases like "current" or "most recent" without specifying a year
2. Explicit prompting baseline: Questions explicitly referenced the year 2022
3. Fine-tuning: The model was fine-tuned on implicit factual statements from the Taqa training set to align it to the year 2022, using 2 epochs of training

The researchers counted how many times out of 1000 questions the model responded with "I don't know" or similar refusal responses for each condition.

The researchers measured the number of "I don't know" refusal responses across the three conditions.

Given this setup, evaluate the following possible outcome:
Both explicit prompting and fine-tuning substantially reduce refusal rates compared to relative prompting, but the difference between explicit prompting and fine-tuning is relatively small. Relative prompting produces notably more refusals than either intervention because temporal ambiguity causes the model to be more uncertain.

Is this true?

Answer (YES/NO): NO